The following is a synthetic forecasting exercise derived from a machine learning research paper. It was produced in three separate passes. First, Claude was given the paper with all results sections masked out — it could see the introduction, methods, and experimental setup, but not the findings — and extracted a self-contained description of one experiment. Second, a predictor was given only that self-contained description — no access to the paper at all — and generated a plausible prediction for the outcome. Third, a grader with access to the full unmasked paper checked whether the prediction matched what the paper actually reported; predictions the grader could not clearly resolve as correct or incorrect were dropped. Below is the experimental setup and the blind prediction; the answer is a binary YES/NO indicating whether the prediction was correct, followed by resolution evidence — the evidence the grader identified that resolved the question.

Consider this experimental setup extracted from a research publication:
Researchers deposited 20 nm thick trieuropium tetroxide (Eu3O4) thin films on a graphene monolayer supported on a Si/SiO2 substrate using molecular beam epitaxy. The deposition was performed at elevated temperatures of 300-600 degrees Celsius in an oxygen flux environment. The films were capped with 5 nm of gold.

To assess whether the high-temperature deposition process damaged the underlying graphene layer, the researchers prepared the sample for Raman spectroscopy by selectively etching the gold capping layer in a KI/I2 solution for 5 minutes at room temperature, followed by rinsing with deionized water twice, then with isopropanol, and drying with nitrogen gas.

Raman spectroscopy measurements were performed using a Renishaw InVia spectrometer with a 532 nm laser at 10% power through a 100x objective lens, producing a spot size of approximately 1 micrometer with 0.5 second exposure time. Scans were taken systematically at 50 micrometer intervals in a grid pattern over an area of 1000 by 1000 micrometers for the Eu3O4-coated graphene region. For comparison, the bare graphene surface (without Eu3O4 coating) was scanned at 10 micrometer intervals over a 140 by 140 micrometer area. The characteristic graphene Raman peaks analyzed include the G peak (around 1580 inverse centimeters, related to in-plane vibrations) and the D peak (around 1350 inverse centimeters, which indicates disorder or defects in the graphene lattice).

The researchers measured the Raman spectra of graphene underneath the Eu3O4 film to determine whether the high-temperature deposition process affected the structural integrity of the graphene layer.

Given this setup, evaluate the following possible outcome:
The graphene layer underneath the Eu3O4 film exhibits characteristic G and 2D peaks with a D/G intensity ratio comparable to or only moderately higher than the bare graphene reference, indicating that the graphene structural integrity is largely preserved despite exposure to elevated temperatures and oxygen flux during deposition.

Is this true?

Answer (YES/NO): YES